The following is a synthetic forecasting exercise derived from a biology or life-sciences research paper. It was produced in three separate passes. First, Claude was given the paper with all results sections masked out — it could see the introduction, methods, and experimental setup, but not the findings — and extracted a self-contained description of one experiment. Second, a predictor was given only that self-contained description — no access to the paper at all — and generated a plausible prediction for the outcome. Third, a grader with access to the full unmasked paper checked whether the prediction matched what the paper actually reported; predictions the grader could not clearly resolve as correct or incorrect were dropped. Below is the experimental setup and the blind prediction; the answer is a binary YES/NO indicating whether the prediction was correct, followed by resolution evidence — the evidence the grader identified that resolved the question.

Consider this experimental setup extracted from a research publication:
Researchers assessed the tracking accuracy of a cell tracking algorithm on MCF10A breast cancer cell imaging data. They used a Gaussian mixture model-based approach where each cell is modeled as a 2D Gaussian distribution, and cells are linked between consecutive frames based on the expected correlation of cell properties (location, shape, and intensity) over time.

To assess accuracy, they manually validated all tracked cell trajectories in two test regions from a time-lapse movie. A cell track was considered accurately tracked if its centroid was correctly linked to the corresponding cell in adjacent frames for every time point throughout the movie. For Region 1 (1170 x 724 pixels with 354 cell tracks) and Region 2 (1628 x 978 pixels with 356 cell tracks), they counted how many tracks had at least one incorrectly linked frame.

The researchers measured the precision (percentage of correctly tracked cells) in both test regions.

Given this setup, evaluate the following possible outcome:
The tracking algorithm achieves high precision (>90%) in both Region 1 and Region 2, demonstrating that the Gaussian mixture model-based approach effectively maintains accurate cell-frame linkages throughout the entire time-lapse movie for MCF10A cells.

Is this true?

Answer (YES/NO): YES